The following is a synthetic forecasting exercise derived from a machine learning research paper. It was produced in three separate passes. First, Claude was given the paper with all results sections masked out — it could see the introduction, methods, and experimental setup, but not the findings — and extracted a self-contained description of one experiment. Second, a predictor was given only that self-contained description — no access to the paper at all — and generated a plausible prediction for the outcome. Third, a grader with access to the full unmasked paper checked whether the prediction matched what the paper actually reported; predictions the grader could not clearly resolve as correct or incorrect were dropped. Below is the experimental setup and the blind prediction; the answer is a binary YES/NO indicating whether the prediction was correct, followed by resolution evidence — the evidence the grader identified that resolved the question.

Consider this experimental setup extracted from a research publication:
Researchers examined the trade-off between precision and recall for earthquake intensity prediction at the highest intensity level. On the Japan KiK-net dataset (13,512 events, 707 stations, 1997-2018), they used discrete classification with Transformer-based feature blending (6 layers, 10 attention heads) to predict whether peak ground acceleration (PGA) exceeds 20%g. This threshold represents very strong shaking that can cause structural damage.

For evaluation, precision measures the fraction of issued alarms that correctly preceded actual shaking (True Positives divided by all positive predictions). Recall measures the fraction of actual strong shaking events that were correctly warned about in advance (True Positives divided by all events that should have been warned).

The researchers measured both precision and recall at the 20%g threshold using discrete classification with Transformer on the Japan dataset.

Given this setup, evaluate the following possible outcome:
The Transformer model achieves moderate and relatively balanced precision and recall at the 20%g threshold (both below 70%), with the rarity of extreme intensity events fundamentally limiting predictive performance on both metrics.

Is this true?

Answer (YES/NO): NO